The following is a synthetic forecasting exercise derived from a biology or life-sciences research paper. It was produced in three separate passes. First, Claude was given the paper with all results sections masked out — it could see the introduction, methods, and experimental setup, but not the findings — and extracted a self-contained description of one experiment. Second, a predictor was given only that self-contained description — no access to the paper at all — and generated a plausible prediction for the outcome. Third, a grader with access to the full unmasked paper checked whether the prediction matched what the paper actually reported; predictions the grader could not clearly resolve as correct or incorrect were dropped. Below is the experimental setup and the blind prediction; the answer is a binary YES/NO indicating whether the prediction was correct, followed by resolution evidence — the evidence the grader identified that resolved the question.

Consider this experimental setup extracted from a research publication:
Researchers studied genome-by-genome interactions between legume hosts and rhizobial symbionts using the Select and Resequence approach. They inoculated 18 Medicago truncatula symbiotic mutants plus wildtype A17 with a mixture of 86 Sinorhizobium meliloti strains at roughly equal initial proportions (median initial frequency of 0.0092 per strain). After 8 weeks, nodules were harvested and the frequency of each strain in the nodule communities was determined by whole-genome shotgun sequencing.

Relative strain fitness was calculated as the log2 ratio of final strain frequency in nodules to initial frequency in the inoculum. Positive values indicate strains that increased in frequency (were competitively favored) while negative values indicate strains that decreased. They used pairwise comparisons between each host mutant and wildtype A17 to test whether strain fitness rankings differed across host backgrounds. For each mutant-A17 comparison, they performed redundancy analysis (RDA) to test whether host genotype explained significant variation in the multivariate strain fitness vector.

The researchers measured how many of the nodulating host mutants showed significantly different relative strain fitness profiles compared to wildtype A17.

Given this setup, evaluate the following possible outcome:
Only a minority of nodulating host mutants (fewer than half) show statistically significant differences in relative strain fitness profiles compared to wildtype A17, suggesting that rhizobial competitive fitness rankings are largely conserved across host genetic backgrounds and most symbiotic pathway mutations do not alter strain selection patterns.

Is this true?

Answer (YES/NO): NO